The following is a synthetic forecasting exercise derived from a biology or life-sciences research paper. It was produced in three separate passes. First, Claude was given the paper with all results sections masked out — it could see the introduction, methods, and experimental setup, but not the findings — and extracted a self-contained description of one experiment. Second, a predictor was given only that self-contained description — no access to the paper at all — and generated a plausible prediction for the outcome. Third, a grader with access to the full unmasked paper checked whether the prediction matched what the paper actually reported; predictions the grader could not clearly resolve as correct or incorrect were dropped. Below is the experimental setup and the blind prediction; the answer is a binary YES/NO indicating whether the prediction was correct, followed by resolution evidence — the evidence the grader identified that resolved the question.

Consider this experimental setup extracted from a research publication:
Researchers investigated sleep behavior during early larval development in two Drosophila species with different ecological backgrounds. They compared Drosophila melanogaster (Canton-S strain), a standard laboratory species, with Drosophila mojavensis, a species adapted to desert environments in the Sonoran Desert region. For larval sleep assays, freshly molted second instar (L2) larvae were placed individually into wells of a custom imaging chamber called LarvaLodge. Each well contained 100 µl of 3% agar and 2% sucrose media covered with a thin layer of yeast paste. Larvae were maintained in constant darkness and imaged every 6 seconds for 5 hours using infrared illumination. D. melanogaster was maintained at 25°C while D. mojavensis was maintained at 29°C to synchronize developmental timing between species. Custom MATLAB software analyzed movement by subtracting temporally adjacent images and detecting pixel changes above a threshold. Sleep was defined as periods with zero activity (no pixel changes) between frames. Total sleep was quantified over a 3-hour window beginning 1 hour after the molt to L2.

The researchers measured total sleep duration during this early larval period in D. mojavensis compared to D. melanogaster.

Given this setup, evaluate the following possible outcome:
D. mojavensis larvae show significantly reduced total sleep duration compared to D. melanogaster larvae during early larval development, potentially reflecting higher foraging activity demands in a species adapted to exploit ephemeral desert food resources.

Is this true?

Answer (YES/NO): YES